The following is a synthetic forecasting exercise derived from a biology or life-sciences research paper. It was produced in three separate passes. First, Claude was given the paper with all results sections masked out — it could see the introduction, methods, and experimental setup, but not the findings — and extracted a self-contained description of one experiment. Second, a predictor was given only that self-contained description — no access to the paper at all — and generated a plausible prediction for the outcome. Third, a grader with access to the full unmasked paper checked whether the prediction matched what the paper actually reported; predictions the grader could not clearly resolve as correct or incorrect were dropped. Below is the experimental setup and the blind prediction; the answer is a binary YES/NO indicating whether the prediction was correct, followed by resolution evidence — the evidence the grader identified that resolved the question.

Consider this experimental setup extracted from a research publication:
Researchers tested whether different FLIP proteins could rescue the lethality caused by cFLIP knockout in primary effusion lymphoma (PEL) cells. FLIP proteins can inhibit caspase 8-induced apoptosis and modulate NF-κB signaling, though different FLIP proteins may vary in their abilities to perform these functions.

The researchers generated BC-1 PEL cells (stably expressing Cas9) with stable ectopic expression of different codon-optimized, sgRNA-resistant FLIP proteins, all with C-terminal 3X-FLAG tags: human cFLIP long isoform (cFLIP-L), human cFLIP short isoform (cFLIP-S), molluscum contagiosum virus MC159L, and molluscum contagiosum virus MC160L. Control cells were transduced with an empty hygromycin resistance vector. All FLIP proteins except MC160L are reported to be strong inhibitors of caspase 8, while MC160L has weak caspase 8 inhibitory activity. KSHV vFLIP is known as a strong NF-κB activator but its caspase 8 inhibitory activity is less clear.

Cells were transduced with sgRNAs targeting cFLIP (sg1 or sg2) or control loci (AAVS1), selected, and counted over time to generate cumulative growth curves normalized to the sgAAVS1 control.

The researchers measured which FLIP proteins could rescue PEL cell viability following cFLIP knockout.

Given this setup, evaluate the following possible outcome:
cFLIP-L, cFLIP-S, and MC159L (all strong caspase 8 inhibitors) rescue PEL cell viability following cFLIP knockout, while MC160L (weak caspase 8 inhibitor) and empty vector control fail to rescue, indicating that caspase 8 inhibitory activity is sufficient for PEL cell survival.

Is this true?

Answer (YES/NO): YES